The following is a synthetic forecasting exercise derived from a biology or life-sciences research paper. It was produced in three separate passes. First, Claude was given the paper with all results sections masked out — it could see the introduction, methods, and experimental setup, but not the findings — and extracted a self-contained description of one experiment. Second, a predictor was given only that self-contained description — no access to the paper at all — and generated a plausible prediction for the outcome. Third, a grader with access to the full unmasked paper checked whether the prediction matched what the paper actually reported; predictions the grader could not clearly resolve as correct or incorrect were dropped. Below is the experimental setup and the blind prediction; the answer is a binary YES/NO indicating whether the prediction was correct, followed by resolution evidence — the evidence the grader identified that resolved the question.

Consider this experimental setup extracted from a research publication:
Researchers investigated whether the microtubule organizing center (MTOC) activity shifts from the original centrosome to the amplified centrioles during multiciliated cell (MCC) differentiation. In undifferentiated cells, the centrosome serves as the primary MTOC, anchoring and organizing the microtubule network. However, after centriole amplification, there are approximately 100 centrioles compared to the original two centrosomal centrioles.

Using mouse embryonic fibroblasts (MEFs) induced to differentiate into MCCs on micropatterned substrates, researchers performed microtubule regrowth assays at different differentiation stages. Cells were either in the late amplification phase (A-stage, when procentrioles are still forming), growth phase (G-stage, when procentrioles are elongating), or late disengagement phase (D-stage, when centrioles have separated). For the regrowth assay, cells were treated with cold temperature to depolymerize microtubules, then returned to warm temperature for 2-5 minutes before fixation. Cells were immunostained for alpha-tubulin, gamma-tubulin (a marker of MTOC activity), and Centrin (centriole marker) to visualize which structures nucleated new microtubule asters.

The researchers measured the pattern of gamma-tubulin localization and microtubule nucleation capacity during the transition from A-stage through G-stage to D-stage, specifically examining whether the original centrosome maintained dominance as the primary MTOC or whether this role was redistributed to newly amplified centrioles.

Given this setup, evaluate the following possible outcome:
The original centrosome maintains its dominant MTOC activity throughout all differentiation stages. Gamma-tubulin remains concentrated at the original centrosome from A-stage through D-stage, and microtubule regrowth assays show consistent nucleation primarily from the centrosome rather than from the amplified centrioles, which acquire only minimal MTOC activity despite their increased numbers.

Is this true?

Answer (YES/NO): NO